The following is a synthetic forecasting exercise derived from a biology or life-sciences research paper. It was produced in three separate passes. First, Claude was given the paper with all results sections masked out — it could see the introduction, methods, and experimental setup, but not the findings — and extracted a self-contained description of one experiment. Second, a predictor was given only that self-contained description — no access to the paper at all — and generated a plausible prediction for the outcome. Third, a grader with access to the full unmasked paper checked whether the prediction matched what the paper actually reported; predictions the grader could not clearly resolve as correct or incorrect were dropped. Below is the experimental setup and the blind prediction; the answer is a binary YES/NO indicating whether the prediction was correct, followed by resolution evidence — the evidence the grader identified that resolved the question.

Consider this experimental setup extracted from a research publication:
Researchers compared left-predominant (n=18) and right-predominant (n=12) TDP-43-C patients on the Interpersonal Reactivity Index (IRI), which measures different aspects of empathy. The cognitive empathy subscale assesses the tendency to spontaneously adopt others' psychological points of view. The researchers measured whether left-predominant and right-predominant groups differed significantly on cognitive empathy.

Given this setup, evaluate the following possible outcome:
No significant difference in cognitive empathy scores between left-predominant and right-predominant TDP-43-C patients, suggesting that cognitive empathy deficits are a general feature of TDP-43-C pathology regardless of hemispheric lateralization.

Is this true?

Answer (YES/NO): NO